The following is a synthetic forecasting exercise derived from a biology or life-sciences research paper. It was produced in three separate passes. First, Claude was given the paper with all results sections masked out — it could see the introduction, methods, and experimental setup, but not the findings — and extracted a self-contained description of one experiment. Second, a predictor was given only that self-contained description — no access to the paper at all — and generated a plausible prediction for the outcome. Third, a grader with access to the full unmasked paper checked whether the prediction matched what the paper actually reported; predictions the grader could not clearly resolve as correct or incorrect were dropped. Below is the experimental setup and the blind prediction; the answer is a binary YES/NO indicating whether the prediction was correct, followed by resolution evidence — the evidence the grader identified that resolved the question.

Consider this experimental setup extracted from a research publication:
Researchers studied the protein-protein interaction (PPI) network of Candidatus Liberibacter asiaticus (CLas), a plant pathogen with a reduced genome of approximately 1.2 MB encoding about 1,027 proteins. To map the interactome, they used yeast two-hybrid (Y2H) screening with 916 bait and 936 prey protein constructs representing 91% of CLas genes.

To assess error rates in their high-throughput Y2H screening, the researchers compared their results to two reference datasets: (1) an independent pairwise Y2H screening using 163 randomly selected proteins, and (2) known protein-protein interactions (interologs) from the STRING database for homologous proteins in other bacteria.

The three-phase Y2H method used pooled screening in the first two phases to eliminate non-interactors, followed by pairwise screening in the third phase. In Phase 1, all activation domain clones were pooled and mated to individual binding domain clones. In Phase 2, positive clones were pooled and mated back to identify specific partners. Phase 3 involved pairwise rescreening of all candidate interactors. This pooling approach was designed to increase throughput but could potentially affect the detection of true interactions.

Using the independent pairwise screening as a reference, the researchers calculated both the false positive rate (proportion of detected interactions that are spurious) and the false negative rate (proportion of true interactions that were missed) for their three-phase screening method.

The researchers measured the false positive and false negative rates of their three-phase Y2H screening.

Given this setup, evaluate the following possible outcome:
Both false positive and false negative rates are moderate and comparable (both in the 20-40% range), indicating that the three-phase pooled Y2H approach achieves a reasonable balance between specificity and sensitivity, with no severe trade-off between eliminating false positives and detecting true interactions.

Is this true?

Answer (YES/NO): NO